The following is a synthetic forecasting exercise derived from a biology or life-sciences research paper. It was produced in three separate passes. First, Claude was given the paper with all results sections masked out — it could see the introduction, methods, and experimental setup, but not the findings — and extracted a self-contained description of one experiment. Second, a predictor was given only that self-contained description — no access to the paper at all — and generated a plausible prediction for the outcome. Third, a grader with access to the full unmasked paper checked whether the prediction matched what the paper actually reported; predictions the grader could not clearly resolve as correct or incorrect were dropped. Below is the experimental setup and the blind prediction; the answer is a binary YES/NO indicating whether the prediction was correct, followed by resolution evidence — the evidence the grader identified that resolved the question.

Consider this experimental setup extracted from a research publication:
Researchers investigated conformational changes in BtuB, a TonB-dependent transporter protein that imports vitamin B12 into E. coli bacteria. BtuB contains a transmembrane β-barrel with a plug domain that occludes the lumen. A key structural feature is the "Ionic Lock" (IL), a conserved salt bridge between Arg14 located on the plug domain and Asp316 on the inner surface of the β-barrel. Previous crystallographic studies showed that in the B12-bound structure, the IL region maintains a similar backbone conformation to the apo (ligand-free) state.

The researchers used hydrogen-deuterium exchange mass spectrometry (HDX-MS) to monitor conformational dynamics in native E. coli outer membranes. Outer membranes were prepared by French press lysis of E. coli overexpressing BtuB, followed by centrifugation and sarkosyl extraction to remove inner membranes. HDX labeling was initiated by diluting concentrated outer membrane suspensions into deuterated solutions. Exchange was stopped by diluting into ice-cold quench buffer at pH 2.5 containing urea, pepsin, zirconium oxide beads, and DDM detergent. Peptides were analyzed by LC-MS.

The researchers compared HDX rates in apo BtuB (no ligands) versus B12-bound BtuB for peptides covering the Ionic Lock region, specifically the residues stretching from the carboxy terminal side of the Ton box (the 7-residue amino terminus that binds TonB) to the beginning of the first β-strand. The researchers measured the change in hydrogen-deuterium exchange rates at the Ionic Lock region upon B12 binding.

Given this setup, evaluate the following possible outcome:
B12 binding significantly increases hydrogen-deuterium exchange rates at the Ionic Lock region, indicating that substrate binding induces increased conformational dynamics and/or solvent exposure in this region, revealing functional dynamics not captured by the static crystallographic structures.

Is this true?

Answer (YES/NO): YES